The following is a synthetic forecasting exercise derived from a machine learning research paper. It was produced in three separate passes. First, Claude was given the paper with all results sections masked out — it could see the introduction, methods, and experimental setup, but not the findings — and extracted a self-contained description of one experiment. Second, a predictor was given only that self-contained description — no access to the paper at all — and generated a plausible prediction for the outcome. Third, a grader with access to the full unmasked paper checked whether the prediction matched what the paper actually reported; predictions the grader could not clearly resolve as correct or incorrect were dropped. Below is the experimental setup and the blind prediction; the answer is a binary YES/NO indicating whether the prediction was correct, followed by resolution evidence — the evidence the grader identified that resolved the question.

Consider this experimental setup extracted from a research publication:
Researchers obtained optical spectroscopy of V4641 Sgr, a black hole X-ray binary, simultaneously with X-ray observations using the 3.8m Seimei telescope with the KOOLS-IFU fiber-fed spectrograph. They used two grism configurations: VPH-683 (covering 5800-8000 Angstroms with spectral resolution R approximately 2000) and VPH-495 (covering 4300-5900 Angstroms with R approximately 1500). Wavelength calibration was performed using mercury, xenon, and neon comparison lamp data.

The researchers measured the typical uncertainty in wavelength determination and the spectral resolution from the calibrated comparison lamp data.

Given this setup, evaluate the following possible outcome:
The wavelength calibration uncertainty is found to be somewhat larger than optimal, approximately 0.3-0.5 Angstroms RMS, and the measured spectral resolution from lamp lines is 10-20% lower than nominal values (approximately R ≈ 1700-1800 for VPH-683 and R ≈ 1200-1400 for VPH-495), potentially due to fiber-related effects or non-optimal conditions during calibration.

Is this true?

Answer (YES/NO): NO